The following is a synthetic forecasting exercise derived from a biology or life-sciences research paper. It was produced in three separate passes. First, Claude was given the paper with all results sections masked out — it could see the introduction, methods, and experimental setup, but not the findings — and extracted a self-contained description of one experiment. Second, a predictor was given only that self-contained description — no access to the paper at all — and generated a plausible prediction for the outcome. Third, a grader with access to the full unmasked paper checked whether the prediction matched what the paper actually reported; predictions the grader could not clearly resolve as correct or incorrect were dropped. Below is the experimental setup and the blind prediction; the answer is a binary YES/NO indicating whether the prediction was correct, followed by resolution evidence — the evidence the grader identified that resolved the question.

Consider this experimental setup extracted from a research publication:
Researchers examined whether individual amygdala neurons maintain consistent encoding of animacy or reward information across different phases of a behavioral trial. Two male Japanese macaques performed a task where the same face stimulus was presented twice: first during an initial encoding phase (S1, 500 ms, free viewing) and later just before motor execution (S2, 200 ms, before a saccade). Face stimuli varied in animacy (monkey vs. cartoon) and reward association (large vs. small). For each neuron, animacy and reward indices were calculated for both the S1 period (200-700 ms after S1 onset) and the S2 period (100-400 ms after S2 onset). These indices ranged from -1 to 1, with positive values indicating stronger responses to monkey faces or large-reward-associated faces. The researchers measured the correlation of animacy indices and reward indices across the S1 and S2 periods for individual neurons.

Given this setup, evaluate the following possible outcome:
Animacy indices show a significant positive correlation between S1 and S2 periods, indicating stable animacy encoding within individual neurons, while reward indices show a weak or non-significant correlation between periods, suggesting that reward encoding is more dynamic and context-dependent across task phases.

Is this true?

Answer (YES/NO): NO